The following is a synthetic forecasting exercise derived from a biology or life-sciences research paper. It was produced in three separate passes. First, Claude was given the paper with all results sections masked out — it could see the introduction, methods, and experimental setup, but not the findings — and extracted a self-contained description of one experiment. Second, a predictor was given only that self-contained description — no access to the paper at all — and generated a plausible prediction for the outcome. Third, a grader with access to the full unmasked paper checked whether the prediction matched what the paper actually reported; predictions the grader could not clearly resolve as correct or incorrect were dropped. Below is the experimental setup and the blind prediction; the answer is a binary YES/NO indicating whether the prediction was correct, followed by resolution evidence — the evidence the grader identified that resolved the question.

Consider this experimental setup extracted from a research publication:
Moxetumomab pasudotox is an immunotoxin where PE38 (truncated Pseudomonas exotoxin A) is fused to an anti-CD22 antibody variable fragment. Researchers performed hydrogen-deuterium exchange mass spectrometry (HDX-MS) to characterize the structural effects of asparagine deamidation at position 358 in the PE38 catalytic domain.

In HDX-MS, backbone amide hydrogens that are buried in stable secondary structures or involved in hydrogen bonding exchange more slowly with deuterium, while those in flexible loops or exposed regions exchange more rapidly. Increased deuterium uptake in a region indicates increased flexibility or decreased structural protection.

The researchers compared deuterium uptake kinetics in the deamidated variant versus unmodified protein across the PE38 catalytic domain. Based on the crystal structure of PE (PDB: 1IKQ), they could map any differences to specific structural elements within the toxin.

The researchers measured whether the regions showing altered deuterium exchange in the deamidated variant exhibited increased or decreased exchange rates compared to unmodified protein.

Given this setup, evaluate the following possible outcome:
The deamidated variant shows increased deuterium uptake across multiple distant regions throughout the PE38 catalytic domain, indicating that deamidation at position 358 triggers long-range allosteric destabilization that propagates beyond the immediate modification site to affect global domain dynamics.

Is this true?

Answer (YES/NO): NO